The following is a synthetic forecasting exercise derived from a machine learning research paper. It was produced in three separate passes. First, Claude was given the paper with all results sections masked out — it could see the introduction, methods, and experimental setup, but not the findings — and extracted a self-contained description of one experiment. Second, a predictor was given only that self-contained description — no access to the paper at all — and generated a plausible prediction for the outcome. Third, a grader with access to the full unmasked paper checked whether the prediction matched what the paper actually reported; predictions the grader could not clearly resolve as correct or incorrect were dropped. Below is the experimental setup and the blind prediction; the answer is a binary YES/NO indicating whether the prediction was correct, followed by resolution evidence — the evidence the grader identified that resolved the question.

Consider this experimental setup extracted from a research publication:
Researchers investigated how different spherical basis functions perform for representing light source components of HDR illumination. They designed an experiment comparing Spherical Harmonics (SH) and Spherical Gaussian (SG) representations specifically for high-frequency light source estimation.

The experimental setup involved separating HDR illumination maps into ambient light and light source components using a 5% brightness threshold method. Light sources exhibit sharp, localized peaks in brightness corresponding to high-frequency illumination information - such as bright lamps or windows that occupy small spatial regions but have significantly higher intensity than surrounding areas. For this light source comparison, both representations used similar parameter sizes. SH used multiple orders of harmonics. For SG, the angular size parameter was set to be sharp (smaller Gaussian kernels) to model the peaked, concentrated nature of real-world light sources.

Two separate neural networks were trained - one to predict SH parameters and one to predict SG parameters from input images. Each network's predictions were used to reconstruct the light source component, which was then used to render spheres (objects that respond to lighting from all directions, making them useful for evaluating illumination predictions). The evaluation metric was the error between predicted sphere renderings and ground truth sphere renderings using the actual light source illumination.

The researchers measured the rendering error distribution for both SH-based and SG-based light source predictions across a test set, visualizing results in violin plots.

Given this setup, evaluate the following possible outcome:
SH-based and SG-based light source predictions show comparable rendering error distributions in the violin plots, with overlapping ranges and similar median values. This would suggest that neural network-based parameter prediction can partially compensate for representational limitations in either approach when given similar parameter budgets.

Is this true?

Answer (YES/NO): NO